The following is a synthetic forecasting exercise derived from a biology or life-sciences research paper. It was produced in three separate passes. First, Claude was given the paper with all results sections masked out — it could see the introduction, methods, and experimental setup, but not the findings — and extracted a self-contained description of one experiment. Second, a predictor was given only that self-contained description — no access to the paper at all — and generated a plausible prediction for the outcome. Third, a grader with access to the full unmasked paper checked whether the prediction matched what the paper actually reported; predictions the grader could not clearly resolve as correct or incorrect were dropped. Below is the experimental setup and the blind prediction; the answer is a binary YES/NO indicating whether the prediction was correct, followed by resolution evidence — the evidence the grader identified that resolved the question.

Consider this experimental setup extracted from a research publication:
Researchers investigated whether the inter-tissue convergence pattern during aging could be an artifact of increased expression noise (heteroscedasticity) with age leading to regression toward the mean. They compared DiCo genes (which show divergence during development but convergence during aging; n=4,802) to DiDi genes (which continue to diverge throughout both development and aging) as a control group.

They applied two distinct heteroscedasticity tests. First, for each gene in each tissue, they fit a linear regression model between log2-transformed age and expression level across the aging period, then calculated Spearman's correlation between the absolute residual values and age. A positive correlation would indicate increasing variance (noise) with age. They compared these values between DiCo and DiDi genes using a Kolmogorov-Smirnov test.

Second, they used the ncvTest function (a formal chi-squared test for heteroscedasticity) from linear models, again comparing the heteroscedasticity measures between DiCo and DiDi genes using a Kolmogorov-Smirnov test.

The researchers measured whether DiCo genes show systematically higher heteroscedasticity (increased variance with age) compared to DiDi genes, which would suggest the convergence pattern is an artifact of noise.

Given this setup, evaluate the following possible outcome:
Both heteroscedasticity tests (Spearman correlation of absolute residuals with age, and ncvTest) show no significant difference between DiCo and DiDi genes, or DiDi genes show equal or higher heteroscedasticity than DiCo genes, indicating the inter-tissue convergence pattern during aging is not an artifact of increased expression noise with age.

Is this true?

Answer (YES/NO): YES